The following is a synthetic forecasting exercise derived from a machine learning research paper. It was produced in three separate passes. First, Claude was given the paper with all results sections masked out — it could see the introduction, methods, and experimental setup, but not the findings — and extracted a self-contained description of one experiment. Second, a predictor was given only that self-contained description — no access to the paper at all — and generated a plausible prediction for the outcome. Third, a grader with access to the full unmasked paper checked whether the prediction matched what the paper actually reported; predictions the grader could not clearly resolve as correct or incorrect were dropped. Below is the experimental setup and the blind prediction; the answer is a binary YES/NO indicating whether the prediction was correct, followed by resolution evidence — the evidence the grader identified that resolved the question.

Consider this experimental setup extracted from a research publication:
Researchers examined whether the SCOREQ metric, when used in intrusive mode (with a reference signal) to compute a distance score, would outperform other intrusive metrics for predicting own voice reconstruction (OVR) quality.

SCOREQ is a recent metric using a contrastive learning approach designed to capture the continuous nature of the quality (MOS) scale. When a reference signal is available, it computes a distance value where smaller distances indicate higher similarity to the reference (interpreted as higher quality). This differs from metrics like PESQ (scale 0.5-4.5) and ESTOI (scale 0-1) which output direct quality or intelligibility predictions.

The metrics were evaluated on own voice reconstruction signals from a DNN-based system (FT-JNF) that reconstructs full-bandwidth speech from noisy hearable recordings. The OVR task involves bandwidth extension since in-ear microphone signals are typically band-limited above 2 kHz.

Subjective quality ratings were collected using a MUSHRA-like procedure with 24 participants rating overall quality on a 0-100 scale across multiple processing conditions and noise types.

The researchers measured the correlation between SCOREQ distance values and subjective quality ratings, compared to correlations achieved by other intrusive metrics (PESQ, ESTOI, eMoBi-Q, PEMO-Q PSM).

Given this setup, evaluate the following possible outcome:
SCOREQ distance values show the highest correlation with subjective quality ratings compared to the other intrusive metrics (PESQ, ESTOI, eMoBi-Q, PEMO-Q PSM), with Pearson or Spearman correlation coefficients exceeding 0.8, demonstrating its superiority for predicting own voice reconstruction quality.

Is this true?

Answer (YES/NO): NO